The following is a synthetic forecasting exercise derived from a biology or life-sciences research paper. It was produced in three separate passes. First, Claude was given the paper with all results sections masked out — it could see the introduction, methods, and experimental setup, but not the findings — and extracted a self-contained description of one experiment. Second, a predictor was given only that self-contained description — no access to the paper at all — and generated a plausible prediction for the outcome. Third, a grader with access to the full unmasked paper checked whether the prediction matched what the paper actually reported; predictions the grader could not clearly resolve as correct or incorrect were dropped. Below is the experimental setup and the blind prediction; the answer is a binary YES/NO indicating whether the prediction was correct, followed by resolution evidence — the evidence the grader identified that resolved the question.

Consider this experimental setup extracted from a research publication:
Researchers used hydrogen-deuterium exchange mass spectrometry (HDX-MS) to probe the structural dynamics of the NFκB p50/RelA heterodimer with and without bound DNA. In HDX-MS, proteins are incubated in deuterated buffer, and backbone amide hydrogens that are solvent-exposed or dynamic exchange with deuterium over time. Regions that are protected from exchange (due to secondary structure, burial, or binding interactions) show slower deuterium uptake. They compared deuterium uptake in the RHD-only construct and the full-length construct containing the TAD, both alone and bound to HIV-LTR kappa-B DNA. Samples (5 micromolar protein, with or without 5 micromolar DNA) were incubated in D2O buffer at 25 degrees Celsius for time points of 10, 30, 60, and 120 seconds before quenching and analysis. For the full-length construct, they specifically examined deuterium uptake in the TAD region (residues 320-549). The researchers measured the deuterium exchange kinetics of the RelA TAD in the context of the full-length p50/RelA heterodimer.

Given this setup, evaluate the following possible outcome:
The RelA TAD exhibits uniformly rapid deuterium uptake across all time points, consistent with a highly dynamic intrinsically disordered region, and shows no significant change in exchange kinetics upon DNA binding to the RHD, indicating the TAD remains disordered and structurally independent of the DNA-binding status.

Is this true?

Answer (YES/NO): NO